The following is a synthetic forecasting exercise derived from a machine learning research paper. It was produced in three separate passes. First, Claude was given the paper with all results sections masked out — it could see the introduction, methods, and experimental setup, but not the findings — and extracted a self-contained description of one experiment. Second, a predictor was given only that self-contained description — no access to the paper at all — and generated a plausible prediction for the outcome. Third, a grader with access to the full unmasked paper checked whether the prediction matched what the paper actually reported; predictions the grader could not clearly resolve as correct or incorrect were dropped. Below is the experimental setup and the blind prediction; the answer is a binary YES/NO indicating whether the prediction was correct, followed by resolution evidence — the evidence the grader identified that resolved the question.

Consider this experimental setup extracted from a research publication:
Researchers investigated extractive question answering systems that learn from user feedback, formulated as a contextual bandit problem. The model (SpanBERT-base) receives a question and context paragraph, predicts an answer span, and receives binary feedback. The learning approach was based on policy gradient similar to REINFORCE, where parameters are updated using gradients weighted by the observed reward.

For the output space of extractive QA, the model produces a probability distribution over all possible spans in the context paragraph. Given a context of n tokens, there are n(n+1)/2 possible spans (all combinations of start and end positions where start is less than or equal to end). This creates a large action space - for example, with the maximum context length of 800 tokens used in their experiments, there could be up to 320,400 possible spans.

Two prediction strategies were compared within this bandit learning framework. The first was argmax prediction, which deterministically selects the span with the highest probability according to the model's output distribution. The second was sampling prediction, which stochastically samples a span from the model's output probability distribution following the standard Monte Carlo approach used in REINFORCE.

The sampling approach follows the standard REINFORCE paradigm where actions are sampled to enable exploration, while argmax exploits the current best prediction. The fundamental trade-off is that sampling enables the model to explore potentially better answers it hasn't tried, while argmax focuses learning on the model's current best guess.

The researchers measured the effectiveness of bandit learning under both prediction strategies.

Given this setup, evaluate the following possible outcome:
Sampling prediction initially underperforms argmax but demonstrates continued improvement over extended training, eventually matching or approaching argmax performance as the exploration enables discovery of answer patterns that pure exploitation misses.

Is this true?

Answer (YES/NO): NO